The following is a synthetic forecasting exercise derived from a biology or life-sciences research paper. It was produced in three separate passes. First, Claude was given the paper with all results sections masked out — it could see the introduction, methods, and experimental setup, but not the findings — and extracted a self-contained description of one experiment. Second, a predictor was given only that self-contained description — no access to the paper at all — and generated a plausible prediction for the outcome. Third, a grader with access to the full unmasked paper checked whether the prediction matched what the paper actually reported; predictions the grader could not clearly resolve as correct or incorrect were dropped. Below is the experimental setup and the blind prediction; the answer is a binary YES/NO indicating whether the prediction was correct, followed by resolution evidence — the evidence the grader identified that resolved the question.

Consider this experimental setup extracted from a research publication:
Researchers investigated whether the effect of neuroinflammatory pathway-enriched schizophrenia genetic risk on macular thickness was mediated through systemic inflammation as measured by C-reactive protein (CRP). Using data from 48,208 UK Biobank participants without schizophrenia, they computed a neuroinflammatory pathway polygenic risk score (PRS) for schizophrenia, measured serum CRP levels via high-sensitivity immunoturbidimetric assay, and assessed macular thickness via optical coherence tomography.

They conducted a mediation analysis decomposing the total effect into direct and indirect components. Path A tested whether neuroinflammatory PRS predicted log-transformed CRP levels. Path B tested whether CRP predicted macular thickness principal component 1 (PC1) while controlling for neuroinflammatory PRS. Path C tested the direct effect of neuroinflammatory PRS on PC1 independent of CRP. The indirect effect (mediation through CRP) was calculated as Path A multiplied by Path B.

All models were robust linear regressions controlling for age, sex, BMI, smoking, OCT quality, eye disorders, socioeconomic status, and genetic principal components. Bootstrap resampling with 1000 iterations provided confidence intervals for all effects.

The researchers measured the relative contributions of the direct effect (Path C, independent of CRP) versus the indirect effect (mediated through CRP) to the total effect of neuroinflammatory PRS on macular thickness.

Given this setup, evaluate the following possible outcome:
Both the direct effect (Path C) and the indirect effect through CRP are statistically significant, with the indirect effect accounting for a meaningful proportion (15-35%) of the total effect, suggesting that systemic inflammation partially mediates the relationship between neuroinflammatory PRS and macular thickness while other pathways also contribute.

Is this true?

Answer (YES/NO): NO